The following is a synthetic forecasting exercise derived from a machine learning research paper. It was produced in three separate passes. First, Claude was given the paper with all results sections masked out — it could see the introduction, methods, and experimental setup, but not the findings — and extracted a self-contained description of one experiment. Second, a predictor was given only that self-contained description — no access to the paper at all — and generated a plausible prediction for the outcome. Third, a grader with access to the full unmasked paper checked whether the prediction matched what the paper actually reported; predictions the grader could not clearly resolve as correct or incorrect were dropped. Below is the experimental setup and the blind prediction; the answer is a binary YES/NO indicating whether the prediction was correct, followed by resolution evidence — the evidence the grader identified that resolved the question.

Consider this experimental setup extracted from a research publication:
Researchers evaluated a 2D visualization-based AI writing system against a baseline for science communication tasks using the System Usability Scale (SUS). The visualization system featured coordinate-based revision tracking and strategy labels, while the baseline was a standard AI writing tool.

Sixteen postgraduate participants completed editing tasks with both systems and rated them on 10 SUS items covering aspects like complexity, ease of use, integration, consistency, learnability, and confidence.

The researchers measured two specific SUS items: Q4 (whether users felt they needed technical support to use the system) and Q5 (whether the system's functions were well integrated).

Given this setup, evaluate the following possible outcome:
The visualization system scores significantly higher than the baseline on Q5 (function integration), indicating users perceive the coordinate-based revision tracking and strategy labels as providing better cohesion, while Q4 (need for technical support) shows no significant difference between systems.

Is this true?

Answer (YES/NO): NO